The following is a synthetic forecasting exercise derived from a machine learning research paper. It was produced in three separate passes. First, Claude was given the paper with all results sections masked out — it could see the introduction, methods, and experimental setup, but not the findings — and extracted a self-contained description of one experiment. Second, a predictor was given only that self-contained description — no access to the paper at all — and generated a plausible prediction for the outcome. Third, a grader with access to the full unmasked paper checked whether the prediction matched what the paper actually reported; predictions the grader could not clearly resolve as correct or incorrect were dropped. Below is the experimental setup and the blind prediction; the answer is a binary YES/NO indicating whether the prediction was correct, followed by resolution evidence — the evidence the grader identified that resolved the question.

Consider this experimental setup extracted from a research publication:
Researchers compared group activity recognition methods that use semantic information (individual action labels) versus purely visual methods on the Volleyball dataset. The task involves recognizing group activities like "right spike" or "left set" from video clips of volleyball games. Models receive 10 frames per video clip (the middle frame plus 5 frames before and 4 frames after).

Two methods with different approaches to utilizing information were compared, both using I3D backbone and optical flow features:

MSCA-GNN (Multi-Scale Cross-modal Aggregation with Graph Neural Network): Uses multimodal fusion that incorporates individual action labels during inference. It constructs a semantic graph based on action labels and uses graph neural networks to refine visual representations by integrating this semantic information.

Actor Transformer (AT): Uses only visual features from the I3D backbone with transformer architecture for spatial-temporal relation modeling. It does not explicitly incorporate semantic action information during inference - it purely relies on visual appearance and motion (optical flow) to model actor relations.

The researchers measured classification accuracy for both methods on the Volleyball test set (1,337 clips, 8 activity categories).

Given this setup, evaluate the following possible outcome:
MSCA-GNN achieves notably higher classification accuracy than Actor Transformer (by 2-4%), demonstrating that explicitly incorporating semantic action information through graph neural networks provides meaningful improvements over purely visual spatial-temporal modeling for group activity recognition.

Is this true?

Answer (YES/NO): NO